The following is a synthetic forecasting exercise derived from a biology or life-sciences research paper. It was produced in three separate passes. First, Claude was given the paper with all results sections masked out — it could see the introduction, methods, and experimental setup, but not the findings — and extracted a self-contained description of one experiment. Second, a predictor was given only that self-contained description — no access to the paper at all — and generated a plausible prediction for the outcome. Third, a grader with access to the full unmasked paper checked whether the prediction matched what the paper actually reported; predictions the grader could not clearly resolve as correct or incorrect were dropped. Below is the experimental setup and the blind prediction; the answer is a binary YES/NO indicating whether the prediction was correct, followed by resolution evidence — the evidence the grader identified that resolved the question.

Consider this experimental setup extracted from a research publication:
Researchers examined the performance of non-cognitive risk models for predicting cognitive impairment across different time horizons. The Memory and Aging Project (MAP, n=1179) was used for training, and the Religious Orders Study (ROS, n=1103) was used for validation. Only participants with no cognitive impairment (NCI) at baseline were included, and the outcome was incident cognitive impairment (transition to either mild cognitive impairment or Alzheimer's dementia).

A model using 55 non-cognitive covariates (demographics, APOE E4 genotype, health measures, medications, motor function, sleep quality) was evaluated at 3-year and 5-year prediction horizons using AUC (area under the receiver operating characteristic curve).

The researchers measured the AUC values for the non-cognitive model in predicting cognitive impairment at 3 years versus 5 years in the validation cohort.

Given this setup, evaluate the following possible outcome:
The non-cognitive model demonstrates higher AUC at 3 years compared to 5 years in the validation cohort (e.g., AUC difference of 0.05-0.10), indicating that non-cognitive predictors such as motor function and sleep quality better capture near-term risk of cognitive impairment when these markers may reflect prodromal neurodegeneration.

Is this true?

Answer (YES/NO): NO